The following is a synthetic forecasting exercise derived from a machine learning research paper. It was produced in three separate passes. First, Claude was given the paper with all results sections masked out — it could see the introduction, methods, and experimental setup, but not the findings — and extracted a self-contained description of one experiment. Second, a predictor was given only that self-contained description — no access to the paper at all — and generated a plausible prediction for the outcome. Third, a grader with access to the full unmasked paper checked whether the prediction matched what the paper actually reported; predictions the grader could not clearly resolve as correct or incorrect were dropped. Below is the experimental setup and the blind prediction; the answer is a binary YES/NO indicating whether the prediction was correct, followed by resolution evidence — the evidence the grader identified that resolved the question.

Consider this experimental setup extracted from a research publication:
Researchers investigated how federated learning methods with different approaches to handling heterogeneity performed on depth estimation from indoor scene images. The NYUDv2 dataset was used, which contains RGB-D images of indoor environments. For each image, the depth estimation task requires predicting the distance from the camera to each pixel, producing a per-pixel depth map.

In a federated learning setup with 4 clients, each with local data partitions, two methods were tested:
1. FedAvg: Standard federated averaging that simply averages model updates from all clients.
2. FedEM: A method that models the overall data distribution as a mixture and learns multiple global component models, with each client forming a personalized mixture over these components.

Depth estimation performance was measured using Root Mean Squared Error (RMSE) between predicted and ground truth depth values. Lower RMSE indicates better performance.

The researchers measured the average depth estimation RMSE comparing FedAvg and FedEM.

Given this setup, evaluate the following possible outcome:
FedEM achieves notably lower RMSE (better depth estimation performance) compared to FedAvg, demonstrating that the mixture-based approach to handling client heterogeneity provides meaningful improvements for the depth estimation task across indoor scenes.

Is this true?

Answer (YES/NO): YES